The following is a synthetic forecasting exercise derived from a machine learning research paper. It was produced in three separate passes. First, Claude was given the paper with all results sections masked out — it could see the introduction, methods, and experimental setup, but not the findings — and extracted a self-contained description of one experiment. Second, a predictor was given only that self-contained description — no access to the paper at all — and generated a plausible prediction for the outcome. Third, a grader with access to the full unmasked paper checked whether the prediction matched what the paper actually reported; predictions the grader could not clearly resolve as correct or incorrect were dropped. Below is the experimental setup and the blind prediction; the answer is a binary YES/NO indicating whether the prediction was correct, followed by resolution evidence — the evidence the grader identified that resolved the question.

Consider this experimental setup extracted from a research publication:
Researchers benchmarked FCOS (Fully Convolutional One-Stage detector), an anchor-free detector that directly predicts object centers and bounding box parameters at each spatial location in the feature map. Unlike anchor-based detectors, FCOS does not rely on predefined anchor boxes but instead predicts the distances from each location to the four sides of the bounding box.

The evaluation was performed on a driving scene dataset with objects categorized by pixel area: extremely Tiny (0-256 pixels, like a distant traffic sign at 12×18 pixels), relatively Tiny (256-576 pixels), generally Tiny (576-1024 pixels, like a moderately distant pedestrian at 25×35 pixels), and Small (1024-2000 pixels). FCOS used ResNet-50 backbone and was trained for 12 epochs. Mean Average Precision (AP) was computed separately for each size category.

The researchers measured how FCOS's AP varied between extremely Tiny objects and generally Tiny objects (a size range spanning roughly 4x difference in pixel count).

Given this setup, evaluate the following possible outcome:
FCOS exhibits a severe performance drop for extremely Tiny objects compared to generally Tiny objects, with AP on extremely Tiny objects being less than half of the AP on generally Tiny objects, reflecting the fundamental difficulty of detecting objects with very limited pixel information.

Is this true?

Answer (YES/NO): YES